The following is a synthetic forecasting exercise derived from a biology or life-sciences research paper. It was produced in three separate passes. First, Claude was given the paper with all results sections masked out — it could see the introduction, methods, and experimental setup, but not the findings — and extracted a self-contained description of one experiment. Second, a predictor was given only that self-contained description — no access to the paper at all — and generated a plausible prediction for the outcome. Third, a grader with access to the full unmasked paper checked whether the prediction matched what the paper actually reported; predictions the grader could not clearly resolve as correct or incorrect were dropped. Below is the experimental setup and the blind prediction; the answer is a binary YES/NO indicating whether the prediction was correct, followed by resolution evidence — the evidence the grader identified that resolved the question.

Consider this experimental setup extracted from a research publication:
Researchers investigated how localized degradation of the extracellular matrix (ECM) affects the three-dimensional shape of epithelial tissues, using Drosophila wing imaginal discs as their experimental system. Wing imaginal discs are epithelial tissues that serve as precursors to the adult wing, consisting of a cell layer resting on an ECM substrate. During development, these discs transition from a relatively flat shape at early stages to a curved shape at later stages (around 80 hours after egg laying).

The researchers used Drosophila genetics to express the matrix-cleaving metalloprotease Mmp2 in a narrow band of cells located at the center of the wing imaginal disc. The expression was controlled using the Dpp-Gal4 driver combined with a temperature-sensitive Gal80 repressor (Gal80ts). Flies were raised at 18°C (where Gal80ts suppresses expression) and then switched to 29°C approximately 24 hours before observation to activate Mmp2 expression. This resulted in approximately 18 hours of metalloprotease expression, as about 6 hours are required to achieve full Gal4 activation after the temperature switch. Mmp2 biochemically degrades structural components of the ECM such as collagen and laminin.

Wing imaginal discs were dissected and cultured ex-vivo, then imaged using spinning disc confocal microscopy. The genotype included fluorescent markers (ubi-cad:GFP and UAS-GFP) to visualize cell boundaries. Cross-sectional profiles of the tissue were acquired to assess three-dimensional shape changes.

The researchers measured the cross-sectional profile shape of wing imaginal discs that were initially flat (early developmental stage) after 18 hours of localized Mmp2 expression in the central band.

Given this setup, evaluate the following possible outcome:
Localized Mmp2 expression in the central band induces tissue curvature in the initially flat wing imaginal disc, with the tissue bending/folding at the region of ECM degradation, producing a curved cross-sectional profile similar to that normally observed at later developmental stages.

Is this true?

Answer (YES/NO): NO